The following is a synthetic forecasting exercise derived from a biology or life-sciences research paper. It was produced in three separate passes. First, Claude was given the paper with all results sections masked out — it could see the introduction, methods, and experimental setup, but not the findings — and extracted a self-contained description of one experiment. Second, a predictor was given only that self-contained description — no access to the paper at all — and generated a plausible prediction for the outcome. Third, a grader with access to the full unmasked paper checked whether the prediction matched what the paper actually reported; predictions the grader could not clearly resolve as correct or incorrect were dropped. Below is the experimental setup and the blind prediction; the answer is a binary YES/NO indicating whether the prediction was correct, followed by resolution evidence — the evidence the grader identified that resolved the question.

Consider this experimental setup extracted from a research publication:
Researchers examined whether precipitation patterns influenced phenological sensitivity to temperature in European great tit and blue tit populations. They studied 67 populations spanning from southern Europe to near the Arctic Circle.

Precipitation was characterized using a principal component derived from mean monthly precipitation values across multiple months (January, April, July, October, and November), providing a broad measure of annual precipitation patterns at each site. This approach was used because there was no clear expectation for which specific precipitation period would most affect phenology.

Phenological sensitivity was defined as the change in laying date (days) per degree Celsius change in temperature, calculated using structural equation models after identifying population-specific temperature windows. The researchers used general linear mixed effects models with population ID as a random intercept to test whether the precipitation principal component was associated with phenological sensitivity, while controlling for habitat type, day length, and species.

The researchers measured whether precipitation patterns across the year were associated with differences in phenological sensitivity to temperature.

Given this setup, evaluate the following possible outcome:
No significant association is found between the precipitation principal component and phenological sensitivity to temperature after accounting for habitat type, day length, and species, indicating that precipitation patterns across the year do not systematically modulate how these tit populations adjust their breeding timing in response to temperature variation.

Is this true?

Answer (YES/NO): YES